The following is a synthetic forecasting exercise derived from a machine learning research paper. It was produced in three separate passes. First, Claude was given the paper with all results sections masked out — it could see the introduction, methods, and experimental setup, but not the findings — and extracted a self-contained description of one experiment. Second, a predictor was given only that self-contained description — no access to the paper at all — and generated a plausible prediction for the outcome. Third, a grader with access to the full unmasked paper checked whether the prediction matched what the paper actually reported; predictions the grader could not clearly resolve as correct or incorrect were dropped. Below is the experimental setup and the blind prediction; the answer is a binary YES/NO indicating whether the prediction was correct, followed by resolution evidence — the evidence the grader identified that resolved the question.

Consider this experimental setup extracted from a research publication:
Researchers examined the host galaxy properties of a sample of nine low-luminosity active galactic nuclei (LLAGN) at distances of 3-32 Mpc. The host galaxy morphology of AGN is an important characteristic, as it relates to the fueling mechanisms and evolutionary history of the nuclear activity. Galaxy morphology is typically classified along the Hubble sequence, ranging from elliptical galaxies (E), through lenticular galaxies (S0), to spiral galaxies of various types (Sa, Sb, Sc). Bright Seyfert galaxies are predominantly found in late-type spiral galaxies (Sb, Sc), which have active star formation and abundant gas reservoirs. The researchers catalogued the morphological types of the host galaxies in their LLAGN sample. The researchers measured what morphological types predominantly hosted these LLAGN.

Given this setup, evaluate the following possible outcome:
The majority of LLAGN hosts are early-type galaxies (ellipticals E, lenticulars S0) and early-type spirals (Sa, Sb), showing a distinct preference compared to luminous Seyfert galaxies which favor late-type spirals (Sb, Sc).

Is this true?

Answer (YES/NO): YES